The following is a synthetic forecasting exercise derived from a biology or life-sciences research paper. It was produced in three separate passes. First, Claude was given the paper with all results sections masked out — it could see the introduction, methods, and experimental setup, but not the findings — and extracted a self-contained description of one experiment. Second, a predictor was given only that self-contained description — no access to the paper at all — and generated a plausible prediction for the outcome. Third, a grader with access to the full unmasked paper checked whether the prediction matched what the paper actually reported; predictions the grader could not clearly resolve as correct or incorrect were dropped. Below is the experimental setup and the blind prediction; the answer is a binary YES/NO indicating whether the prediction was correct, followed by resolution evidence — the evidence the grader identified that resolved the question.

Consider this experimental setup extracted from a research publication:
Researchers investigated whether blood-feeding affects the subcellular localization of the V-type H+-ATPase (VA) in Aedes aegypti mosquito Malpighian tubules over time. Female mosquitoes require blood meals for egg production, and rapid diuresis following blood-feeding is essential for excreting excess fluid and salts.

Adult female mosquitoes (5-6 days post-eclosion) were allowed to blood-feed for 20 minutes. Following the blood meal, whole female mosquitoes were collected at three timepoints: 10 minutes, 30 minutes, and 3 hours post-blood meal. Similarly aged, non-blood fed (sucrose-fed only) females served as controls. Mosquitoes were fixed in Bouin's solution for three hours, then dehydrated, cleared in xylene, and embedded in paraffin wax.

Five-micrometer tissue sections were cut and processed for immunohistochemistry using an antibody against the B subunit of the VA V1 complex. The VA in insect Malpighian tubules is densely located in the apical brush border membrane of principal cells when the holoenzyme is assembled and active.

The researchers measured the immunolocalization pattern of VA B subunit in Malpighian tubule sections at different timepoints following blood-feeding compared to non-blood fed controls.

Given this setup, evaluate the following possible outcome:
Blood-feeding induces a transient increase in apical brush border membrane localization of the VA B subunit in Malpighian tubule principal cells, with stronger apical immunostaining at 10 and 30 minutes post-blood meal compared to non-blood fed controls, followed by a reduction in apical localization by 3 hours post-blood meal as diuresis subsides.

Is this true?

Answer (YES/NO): YES